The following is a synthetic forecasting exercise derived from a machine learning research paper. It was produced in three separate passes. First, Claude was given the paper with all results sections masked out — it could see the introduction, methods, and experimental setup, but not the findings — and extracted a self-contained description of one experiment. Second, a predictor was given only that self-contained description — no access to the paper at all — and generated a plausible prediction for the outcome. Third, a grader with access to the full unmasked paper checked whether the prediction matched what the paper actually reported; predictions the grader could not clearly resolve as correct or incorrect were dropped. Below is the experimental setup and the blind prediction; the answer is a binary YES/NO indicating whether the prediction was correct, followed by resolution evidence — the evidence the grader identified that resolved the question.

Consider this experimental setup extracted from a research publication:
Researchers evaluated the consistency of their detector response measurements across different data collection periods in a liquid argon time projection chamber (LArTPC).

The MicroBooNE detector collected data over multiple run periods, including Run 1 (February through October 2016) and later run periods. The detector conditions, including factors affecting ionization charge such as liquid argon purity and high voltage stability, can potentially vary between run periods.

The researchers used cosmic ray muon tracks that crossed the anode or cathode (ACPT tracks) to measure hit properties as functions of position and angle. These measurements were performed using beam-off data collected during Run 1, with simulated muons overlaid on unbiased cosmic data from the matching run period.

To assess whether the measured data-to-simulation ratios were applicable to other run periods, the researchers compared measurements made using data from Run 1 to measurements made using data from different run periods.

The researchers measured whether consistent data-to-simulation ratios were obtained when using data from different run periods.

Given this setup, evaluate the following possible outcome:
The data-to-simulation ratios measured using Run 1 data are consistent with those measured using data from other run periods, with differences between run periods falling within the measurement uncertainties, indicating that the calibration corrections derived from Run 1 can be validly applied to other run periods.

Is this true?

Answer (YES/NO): YES